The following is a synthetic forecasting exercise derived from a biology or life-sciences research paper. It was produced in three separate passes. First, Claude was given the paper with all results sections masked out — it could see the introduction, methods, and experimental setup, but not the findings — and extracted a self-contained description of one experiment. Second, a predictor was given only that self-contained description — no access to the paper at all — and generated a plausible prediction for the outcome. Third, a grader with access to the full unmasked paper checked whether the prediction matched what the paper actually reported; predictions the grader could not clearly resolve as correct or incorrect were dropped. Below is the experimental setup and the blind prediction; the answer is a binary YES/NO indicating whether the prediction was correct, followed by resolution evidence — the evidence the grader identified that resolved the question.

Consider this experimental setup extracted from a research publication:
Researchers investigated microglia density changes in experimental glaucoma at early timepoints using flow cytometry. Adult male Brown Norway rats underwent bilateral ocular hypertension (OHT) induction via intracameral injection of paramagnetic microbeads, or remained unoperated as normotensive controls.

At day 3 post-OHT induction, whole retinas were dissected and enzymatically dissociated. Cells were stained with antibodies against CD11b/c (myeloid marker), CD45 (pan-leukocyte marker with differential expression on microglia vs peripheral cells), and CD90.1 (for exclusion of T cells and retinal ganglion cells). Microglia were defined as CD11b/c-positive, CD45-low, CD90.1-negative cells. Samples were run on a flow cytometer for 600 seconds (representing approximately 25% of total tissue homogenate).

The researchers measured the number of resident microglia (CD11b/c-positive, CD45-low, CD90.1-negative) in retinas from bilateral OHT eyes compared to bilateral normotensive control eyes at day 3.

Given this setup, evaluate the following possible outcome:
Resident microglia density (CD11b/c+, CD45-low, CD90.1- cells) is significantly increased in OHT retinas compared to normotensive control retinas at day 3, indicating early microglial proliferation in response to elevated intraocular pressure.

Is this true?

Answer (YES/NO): NO